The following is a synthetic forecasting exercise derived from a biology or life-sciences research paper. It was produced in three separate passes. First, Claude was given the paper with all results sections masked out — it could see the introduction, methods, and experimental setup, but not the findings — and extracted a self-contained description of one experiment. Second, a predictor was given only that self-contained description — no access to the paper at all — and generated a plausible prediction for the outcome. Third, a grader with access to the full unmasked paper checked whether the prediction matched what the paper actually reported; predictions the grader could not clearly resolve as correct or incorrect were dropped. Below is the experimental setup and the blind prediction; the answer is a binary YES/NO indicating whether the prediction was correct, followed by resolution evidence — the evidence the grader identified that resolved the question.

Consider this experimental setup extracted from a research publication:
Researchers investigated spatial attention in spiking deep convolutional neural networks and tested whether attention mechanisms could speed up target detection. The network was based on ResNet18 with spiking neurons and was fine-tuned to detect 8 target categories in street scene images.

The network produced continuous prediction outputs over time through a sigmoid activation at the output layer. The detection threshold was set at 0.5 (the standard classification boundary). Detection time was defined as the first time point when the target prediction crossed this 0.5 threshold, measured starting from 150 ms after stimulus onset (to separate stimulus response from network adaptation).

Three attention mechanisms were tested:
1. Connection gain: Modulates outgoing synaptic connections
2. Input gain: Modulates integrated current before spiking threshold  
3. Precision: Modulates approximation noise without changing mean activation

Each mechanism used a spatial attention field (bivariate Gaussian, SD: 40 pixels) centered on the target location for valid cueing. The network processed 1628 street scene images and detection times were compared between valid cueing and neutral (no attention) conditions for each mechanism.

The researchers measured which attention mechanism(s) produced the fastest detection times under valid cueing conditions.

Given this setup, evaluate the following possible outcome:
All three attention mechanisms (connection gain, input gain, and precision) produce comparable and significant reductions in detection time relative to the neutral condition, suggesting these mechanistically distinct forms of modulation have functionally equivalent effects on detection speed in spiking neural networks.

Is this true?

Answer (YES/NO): NO